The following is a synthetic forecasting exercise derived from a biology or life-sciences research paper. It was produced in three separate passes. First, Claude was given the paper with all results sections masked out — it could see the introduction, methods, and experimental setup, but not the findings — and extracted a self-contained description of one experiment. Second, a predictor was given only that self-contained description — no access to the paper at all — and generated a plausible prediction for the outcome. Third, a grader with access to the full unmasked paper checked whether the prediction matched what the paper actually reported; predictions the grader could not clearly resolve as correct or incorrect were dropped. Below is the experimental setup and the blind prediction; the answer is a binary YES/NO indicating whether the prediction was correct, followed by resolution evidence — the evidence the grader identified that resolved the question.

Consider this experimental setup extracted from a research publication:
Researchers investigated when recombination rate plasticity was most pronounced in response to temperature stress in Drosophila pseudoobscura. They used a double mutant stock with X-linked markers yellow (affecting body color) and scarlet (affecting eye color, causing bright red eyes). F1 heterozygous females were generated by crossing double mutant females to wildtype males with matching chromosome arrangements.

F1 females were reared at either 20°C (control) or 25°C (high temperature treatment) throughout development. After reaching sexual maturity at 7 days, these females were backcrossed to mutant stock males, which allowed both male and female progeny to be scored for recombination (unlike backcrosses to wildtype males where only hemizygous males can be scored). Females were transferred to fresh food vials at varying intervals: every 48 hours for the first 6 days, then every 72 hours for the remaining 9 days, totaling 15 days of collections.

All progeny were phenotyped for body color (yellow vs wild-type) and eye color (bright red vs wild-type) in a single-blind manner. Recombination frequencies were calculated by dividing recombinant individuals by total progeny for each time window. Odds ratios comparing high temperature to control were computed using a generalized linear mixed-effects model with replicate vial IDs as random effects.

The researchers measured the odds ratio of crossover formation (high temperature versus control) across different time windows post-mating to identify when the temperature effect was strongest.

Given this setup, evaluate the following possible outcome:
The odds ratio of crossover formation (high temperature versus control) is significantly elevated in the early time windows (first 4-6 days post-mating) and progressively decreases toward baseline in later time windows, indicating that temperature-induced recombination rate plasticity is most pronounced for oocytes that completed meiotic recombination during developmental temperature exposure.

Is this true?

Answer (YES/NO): NO